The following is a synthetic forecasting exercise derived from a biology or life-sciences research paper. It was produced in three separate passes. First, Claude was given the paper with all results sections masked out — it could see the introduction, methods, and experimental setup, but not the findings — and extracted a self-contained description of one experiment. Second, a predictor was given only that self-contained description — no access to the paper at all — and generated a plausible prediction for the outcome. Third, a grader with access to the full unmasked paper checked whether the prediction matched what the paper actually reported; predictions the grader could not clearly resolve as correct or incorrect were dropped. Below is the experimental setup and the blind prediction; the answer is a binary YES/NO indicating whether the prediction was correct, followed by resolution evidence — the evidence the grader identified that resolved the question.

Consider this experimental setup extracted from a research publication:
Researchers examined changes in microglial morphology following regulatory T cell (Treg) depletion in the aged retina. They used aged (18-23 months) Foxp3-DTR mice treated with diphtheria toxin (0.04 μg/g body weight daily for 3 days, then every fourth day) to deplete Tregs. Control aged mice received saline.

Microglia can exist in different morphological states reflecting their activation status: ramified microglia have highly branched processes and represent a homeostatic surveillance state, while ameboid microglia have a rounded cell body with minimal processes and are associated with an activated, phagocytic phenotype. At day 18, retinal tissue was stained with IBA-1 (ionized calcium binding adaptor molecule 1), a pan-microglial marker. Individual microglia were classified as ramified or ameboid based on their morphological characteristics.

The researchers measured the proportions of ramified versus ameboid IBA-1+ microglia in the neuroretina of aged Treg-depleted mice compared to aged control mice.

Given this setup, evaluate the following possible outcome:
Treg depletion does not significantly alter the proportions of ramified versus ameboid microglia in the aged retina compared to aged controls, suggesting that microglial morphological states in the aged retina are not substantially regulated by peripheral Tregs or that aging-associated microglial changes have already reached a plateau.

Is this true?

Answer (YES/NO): NO